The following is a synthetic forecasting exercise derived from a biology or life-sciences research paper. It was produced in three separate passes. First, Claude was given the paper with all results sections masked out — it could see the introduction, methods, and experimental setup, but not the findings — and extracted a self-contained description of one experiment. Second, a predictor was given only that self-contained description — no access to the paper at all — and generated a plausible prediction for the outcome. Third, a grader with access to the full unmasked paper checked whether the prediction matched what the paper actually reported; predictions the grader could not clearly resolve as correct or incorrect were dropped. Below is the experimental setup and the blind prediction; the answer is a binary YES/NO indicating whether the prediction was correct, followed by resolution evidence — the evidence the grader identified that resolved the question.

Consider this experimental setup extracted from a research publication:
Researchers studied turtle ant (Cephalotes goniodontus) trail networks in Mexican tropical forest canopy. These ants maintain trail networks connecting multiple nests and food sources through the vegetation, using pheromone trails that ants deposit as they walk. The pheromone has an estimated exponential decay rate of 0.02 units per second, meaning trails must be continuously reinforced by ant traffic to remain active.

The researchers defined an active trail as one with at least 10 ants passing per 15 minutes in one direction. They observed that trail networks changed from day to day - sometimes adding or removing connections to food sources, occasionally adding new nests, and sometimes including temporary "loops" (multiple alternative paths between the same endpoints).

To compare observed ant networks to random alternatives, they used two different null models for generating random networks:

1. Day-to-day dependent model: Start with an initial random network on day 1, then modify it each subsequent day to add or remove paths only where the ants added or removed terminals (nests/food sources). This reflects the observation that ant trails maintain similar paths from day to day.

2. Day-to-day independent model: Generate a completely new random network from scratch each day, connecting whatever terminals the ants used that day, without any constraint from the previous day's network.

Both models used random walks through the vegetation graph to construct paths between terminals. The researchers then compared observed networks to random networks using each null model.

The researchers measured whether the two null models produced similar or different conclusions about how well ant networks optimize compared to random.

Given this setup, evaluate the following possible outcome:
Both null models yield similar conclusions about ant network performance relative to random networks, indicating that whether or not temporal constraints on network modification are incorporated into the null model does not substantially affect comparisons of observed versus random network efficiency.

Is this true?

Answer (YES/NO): YES